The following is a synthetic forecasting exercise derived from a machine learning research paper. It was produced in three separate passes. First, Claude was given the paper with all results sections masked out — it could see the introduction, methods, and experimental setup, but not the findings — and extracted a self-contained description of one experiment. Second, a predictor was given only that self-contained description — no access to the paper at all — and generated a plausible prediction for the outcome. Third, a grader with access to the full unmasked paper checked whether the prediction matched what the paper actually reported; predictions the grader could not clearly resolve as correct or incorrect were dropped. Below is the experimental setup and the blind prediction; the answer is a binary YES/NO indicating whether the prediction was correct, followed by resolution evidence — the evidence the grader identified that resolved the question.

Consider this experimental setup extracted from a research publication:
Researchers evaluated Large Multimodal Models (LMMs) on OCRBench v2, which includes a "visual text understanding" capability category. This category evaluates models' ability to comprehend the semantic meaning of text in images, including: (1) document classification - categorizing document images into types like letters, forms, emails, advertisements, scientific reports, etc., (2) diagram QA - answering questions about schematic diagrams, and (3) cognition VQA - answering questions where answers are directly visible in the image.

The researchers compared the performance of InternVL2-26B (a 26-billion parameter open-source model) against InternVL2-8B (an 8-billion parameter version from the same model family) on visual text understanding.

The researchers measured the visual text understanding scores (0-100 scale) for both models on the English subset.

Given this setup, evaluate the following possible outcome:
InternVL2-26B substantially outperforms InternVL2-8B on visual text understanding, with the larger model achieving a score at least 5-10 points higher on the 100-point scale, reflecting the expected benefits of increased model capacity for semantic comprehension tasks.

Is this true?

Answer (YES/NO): YES